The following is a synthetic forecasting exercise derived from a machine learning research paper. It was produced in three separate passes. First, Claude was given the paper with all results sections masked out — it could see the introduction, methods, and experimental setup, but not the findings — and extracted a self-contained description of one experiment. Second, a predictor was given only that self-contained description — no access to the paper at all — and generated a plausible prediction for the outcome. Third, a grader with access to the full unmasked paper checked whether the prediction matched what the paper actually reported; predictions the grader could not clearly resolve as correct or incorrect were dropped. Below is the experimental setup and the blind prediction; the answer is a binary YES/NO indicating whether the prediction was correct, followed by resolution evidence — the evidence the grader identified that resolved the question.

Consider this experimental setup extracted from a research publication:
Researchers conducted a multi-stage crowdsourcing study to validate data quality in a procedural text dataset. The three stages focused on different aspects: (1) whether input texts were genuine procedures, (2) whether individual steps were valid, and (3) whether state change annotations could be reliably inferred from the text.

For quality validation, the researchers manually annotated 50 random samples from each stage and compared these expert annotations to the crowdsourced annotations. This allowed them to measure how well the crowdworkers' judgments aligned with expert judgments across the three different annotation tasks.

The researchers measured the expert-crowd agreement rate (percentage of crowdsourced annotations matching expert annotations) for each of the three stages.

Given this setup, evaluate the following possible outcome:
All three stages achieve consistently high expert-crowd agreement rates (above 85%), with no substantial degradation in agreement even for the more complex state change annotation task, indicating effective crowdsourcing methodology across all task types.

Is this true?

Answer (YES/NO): NO